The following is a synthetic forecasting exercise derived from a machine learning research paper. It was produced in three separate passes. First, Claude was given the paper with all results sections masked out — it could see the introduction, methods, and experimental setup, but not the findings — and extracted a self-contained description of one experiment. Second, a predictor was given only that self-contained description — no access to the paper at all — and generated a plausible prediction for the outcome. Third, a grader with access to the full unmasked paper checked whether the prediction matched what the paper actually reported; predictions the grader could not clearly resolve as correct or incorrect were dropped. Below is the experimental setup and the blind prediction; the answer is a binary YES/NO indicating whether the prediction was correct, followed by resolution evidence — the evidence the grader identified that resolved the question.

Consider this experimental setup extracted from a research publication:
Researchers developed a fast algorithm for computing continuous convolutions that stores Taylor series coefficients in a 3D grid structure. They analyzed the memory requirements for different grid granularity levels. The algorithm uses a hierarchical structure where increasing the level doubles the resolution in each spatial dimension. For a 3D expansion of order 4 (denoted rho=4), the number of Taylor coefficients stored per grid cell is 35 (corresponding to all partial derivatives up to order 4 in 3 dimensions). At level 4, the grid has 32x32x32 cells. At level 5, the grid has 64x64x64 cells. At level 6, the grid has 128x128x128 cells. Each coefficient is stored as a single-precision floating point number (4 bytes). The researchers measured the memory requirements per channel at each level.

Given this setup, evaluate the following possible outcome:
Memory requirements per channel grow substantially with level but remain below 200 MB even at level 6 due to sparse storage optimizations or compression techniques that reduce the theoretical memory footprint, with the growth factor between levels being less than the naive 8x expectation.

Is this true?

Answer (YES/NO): NO